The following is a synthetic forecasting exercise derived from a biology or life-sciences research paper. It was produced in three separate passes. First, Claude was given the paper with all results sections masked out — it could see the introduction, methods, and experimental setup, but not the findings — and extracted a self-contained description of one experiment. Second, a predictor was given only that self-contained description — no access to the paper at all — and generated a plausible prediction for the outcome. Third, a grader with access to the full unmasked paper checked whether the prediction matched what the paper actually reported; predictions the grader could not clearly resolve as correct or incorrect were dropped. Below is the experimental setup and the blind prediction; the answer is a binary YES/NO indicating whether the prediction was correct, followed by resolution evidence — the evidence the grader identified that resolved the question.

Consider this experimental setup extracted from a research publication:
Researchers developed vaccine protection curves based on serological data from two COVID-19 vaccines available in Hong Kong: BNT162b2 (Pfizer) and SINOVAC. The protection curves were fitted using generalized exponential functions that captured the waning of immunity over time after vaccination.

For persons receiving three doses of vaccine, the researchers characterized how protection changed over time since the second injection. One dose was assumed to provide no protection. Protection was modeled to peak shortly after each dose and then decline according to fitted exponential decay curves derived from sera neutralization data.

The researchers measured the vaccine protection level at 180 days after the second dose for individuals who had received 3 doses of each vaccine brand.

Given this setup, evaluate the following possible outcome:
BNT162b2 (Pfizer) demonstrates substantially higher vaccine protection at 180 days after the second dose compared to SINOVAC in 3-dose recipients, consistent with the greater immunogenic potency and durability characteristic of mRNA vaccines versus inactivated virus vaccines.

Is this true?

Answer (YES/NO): YES